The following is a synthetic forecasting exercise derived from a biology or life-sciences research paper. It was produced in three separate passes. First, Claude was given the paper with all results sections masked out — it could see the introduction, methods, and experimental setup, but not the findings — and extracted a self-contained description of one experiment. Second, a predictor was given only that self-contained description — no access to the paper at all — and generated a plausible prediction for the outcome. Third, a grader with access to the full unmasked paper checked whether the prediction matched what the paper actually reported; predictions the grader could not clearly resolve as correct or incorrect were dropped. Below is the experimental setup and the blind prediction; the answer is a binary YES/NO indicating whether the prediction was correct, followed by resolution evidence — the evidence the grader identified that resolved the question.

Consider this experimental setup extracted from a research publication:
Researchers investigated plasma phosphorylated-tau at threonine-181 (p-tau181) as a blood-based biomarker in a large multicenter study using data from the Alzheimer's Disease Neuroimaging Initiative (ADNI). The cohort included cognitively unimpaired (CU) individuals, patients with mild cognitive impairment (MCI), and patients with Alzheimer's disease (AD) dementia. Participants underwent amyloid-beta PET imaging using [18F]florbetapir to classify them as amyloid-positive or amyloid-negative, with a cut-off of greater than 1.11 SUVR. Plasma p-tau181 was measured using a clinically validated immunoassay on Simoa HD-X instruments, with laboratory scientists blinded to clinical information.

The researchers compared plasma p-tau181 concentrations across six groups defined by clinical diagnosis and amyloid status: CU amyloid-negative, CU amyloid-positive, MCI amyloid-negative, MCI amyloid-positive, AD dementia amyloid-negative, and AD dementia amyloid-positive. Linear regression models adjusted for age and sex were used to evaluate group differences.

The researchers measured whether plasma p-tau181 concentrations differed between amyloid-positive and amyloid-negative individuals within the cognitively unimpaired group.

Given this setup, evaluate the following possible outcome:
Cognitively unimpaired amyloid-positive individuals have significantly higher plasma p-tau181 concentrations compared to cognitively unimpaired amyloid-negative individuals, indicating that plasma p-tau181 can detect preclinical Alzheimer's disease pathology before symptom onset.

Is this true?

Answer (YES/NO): YES